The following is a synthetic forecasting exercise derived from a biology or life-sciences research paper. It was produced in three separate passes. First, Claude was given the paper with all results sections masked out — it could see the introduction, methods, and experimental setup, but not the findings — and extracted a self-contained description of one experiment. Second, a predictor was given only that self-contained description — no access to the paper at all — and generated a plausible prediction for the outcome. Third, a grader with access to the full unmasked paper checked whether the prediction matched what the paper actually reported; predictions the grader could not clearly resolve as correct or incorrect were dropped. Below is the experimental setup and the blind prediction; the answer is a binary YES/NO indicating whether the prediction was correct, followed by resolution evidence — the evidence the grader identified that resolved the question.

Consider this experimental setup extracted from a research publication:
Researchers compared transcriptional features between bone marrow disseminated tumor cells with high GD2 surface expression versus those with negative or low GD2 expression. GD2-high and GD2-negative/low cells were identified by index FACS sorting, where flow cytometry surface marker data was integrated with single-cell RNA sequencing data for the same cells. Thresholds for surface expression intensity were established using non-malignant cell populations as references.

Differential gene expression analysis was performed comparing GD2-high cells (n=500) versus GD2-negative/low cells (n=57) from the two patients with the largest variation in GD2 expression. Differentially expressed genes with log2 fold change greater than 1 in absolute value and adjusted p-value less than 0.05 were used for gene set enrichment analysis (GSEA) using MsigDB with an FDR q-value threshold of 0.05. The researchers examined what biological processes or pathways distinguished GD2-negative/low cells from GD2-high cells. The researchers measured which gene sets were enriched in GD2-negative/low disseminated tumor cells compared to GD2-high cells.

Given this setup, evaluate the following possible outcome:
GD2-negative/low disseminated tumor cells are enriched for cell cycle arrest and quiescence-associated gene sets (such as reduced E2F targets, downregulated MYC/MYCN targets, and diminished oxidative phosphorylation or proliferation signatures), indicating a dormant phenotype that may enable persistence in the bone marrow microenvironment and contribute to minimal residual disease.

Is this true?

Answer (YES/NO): NO